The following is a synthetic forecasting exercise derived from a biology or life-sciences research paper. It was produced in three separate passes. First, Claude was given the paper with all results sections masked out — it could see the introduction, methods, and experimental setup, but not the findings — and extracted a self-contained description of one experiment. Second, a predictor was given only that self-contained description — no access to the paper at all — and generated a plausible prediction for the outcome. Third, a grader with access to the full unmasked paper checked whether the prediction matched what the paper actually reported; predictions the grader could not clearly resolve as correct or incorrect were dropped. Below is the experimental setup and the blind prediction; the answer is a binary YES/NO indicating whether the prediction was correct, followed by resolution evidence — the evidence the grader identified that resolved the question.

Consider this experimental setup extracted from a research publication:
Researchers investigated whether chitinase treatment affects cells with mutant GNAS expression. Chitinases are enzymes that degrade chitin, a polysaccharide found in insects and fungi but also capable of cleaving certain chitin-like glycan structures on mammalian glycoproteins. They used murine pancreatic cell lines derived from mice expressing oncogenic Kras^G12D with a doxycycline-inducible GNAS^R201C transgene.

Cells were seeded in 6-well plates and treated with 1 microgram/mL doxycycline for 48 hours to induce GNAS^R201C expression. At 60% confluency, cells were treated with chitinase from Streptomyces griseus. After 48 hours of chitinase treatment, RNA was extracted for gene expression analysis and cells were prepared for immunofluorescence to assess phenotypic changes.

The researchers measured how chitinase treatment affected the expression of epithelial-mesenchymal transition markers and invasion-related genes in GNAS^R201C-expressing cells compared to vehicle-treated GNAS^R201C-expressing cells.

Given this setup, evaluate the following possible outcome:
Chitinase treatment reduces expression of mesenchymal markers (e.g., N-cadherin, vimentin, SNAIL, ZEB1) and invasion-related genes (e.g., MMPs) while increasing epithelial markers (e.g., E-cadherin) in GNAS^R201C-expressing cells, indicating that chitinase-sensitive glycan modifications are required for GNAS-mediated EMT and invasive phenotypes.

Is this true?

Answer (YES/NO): NO